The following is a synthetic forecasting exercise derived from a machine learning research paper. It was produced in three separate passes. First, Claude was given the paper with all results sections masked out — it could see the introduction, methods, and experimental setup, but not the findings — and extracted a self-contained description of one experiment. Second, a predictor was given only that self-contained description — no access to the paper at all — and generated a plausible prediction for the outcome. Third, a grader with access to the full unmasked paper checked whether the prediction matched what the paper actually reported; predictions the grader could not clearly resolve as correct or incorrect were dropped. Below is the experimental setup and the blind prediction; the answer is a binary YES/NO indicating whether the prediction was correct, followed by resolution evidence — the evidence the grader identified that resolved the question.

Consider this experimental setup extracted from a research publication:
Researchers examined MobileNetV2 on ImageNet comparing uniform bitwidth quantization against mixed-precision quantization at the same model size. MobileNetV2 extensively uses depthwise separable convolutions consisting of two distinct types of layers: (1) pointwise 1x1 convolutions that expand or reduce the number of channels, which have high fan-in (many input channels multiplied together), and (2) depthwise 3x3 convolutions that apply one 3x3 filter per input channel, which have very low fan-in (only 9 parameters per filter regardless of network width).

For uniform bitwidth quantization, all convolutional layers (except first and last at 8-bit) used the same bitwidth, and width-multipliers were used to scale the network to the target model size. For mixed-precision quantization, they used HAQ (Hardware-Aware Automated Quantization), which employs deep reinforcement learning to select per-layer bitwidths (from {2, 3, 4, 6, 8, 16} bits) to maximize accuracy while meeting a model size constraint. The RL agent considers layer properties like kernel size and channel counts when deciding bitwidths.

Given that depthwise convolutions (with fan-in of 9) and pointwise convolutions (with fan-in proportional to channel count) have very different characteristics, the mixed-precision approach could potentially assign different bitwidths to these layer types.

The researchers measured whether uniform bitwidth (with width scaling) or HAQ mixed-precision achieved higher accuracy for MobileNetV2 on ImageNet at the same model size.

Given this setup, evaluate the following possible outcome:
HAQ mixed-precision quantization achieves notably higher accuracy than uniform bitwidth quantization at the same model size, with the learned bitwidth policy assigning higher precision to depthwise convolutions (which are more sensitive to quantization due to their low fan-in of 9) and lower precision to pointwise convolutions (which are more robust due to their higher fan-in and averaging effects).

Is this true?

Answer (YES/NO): NO